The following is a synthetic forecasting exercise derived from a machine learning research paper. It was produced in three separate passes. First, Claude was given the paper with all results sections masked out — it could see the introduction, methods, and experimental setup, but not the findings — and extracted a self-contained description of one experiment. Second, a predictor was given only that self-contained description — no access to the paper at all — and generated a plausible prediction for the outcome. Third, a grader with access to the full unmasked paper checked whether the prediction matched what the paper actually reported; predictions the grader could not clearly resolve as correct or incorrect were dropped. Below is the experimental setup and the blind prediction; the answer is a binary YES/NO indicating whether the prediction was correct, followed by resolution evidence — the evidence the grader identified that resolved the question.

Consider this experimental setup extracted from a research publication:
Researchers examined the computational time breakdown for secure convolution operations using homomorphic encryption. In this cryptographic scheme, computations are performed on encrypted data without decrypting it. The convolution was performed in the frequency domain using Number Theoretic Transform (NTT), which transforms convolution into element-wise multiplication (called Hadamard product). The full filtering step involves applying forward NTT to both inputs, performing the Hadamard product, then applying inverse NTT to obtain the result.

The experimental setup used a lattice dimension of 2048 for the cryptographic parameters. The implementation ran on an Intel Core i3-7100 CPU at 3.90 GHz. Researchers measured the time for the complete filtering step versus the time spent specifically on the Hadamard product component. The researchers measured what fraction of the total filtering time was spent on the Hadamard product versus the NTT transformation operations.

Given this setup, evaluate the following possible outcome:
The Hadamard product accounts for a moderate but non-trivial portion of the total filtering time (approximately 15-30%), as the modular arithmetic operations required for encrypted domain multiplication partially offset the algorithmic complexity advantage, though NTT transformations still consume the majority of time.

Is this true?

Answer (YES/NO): NO